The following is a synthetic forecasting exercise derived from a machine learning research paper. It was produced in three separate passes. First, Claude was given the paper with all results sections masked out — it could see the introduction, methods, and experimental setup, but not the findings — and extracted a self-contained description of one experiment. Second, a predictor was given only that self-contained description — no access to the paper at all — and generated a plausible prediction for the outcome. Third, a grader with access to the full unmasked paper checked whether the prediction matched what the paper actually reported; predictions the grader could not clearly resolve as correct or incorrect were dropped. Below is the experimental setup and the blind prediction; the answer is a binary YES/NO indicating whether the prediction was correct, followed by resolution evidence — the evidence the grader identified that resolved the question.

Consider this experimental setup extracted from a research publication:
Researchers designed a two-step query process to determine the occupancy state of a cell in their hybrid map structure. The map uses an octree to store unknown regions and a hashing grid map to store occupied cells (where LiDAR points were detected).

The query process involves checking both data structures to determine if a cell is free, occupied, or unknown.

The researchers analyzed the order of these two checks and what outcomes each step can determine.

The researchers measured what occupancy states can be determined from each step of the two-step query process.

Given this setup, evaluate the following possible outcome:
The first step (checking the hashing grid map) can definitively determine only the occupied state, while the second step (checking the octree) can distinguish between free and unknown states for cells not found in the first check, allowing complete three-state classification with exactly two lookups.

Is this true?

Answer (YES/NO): NO